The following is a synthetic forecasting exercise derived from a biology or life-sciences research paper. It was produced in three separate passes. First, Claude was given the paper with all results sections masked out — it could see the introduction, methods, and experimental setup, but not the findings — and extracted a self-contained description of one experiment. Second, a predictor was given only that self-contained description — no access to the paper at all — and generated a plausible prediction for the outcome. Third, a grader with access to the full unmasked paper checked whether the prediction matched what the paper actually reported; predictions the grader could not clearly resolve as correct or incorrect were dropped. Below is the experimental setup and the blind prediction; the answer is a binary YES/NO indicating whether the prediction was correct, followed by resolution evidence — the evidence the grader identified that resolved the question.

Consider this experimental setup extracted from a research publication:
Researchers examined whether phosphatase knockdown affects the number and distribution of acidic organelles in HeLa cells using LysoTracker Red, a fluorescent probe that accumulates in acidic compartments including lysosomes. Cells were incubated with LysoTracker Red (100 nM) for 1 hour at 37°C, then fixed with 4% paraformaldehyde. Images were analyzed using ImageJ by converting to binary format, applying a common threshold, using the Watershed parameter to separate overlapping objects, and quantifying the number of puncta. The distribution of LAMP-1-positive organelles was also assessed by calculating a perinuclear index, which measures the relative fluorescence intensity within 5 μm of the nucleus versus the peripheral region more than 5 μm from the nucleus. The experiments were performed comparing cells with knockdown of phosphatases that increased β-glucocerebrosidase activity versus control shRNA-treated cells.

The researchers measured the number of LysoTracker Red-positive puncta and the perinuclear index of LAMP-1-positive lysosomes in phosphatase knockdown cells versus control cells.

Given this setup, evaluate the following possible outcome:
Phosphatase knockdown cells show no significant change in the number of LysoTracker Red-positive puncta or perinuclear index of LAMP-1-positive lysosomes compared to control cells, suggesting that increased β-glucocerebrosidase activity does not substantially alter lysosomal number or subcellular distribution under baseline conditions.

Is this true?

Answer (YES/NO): NO